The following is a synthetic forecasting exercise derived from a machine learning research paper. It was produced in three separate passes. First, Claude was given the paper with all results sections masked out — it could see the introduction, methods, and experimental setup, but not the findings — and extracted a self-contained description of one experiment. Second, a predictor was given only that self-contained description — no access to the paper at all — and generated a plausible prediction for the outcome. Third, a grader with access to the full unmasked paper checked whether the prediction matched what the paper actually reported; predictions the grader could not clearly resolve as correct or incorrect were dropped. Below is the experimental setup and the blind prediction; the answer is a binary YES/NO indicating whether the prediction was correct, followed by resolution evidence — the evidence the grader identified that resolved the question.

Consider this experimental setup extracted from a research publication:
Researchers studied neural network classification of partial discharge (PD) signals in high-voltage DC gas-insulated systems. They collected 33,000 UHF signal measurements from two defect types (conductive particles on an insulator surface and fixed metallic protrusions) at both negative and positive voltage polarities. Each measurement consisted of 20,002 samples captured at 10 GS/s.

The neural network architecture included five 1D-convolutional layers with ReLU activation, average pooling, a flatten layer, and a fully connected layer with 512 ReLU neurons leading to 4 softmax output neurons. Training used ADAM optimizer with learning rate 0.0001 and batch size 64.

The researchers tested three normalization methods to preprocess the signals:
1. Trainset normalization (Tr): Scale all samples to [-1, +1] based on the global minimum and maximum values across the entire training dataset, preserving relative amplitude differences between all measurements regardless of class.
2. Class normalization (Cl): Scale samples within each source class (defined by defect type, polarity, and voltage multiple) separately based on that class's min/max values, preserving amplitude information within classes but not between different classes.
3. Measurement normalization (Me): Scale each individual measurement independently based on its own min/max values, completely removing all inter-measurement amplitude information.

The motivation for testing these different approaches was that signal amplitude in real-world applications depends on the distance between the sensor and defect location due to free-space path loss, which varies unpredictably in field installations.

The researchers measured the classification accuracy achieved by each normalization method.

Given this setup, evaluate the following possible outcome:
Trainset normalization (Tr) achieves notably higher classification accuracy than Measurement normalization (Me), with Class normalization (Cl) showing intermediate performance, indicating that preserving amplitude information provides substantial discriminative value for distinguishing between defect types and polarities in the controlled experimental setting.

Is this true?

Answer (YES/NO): NO